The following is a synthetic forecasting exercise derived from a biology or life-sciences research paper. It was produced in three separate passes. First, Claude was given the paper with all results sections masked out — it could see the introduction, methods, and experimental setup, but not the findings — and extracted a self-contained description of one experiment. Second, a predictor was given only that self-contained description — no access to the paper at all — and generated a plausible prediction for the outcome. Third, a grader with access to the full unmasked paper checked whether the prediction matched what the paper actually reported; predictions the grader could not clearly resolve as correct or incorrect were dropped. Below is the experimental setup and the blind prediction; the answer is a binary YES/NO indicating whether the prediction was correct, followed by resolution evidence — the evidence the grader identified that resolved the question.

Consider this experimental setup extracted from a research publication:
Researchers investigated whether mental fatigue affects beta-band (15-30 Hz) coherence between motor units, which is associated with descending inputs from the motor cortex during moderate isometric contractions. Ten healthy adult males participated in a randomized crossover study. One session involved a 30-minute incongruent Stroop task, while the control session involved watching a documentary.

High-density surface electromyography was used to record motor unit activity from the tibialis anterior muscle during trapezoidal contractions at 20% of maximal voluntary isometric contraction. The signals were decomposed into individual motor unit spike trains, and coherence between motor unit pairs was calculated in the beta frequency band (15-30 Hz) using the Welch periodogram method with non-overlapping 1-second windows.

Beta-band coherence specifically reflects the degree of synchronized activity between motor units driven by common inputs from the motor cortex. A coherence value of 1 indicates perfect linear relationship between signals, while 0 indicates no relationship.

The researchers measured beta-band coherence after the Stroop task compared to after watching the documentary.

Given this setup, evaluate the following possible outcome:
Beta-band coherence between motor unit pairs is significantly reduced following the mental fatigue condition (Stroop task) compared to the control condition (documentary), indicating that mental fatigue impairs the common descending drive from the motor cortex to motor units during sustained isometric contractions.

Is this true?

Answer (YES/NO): NO